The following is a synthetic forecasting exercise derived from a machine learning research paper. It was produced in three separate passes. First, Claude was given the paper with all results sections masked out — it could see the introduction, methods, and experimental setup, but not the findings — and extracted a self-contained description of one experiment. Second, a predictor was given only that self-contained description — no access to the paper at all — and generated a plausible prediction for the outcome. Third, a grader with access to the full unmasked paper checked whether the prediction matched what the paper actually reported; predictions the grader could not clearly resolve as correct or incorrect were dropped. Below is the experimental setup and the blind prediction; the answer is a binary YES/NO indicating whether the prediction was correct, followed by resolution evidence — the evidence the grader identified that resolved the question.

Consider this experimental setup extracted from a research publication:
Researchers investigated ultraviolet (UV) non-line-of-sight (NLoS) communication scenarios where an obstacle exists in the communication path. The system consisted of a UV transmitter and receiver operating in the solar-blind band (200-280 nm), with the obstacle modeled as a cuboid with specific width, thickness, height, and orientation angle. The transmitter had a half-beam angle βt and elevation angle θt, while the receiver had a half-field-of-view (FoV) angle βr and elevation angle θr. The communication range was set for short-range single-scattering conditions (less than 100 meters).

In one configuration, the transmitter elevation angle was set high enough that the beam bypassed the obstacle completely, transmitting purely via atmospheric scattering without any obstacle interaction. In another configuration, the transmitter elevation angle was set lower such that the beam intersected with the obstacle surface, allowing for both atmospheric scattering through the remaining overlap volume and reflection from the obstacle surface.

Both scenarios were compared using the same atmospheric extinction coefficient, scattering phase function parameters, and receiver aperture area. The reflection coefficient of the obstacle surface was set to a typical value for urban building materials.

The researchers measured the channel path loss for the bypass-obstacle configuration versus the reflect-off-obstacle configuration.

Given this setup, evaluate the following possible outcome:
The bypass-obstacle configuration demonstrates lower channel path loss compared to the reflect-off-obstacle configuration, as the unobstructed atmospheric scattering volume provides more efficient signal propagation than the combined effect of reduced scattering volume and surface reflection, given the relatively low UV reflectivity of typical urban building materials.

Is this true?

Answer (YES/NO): NO